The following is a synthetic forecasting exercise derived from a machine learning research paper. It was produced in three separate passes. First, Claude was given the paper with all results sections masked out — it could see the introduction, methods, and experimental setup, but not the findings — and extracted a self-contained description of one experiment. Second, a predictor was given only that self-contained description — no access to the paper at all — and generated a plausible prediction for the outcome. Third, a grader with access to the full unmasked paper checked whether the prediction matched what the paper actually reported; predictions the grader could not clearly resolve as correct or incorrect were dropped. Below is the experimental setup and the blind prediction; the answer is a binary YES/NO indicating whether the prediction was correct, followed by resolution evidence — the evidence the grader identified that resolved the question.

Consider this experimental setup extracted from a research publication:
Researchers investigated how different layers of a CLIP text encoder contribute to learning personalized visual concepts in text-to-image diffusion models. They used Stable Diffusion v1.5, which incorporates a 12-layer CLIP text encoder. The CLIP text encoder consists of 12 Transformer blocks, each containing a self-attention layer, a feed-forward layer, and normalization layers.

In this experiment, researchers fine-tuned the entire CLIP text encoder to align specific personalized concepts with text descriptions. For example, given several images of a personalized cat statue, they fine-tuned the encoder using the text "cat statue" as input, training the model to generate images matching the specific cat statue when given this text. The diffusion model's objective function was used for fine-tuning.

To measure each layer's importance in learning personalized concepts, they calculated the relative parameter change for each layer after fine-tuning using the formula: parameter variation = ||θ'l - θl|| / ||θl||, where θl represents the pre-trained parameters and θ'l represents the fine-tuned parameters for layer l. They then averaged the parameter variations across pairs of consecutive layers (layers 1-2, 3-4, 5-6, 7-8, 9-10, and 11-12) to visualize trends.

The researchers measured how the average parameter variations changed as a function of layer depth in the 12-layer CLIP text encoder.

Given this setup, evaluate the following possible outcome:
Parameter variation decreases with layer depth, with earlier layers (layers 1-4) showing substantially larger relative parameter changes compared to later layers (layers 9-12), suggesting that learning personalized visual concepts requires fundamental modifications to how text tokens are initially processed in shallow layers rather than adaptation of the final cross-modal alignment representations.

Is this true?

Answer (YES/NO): NO